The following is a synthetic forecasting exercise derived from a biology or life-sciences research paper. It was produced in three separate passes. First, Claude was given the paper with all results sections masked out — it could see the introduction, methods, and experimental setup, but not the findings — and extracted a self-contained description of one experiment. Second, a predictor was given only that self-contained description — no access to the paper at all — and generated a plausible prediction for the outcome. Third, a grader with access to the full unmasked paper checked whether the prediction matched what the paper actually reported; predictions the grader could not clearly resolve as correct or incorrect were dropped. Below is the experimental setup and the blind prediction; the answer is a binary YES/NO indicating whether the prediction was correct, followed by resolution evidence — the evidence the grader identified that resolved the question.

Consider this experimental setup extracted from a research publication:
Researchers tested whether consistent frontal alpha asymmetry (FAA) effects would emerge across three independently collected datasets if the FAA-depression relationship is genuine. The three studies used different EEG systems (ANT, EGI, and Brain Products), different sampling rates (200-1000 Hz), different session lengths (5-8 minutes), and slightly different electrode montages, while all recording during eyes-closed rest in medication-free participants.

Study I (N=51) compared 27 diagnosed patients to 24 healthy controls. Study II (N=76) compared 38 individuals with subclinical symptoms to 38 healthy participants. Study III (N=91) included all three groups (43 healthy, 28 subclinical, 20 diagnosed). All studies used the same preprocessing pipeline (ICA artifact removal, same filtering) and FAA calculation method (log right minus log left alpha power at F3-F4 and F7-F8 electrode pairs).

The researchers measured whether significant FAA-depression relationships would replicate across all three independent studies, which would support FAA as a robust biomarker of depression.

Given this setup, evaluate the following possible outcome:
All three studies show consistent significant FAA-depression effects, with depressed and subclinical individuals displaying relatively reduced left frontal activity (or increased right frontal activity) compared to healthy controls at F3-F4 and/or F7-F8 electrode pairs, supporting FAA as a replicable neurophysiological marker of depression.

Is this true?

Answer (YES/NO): NO